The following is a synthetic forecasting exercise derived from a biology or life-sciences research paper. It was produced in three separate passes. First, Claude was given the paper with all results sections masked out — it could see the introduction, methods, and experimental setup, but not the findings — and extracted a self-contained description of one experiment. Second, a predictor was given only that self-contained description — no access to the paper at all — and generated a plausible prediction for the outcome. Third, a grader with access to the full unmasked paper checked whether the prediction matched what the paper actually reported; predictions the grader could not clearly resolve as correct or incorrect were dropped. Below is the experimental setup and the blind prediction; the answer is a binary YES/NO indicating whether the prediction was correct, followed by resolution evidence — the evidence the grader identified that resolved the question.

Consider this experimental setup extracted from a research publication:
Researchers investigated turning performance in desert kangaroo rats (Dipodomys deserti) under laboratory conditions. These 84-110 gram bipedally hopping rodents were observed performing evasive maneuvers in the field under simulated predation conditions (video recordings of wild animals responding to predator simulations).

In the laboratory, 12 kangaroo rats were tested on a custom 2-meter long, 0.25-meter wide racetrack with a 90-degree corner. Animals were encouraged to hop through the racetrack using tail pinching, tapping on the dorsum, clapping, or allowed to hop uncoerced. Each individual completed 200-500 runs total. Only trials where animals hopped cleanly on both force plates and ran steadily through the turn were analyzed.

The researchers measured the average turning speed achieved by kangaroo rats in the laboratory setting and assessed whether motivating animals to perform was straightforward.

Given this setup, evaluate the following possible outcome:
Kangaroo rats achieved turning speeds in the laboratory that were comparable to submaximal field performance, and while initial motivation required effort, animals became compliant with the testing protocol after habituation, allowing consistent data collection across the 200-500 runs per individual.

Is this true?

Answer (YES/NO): NO